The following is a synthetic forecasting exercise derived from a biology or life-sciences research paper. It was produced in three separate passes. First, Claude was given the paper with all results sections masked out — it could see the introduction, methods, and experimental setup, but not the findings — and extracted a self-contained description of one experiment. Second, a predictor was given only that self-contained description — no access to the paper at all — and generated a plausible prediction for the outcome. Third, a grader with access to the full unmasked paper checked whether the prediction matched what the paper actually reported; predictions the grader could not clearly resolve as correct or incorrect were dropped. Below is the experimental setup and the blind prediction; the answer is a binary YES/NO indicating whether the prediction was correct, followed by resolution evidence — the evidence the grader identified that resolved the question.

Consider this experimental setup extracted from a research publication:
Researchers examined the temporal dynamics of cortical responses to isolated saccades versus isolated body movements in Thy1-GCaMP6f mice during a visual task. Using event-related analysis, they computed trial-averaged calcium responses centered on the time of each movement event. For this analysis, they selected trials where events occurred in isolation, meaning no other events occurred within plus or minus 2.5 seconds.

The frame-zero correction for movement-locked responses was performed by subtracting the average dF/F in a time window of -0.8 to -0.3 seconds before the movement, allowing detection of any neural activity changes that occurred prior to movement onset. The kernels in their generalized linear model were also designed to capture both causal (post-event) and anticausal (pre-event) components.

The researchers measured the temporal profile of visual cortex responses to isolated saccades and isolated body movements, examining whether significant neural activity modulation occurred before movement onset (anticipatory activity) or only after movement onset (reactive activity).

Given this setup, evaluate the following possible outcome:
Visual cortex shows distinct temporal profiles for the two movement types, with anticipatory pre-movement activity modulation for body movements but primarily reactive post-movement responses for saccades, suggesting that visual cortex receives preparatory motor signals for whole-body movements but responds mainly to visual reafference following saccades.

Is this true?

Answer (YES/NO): NO